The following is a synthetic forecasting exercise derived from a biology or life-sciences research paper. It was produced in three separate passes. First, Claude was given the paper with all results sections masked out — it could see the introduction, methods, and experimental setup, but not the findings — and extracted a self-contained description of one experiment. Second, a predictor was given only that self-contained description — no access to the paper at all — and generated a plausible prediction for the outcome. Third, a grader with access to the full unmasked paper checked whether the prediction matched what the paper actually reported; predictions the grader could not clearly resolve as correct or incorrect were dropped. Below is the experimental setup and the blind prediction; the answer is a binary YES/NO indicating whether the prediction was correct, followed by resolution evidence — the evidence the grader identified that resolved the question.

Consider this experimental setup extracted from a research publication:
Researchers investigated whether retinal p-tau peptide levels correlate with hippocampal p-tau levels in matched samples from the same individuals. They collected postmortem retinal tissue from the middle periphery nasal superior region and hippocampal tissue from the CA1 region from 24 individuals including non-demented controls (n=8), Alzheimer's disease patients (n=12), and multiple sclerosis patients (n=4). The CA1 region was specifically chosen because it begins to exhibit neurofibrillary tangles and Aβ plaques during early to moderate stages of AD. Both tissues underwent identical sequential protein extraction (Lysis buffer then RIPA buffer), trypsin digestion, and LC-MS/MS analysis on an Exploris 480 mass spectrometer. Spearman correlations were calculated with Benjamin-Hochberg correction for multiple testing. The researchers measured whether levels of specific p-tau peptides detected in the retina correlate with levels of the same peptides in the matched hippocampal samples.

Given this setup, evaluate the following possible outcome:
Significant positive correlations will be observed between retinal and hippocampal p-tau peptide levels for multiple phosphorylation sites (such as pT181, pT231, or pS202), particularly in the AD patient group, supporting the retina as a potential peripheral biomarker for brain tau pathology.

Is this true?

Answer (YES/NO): NO